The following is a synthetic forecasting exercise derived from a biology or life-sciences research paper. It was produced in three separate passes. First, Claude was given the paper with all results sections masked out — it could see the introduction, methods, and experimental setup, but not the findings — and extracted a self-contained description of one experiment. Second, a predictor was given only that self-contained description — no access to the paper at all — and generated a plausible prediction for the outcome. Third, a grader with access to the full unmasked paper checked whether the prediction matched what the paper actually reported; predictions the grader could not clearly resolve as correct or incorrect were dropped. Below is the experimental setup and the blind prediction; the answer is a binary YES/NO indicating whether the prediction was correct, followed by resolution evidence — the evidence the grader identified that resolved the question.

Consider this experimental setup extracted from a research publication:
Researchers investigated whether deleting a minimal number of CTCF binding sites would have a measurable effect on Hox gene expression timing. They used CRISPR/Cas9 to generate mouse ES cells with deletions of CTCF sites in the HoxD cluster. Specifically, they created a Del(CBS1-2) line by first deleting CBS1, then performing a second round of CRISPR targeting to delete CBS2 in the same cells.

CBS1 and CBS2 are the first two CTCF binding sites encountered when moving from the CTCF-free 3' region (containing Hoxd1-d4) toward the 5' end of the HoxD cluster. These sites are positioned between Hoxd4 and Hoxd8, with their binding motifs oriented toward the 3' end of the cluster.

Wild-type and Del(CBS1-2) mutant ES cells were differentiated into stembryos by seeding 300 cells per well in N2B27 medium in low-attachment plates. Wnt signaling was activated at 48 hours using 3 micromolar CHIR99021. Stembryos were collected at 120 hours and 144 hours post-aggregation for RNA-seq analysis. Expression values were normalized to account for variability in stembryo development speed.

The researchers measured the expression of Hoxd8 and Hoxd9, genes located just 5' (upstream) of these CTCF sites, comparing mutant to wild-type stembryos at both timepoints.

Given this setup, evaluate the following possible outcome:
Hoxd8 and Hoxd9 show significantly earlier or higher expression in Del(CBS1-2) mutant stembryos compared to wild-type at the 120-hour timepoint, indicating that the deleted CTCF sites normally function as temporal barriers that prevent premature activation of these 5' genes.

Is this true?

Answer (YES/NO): NO